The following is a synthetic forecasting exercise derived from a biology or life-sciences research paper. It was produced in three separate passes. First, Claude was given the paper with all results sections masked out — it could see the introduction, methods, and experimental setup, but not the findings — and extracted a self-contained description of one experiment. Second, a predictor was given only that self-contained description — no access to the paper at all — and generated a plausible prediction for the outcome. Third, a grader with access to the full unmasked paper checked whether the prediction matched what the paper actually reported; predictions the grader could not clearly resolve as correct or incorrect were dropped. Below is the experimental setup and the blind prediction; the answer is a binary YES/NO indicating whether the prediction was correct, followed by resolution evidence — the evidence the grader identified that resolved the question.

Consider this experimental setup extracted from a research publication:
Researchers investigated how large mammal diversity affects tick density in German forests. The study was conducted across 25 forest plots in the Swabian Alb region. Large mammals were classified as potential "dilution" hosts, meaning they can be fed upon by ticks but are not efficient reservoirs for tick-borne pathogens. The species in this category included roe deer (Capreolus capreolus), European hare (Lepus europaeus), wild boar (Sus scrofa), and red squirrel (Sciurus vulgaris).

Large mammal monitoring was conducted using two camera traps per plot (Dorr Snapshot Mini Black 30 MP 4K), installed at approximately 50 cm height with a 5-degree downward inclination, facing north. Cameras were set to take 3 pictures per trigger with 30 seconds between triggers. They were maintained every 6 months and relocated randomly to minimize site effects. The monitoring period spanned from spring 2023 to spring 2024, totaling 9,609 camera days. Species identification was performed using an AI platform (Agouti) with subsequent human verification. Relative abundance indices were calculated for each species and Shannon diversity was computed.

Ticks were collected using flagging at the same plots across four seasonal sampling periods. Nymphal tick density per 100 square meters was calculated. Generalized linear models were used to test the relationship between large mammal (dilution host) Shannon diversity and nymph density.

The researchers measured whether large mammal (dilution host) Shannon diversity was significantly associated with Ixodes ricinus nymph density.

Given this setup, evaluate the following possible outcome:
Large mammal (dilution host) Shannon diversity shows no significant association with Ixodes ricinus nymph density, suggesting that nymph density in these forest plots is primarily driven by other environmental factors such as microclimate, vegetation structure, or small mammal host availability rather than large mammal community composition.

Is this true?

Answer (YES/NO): YES